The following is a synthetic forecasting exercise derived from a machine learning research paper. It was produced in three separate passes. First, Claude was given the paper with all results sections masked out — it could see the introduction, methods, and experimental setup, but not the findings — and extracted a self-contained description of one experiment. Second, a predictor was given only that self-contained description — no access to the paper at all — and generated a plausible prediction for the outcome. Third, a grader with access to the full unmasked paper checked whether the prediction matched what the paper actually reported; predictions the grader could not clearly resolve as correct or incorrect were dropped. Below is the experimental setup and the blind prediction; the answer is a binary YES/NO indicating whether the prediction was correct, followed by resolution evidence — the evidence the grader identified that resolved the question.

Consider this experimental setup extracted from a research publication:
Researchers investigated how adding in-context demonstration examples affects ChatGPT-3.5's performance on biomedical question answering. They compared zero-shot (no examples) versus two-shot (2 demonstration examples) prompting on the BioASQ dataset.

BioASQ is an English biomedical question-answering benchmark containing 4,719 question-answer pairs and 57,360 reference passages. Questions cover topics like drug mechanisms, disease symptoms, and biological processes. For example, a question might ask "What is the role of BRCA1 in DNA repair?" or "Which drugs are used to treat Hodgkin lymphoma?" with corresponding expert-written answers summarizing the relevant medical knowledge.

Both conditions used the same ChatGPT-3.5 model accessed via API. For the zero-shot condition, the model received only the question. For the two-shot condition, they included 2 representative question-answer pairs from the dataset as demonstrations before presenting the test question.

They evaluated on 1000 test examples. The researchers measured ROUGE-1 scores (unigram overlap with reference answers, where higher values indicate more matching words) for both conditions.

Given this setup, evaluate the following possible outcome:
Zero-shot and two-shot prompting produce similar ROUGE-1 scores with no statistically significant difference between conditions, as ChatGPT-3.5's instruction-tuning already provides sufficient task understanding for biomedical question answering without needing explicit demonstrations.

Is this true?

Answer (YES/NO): NO